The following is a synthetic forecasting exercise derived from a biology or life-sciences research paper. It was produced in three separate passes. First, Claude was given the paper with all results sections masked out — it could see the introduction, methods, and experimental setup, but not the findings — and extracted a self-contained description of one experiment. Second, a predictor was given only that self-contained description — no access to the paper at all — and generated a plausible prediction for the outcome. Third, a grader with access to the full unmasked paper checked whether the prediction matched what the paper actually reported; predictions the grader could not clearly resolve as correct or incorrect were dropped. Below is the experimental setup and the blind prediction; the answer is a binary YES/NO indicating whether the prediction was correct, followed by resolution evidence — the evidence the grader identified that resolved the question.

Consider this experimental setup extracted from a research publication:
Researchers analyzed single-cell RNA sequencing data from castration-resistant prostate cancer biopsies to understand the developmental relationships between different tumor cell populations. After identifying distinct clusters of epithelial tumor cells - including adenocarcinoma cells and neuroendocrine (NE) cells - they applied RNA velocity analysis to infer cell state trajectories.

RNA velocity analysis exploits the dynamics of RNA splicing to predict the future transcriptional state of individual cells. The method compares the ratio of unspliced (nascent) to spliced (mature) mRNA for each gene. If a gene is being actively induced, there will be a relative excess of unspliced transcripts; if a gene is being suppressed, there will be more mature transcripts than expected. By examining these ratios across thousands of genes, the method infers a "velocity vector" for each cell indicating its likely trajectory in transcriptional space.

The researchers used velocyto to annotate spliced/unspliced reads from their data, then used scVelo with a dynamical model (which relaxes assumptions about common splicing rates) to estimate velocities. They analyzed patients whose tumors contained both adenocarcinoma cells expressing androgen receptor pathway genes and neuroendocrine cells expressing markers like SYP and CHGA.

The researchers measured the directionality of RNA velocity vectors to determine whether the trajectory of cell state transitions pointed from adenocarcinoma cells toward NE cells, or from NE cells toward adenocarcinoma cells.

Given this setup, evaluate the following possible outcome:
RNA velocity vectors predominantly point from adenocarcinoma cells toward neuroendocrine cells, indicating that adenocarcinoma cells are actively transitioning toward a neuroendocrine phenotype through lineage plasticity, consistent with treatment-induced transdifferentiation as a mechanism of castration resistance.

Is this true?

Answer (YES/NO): YES